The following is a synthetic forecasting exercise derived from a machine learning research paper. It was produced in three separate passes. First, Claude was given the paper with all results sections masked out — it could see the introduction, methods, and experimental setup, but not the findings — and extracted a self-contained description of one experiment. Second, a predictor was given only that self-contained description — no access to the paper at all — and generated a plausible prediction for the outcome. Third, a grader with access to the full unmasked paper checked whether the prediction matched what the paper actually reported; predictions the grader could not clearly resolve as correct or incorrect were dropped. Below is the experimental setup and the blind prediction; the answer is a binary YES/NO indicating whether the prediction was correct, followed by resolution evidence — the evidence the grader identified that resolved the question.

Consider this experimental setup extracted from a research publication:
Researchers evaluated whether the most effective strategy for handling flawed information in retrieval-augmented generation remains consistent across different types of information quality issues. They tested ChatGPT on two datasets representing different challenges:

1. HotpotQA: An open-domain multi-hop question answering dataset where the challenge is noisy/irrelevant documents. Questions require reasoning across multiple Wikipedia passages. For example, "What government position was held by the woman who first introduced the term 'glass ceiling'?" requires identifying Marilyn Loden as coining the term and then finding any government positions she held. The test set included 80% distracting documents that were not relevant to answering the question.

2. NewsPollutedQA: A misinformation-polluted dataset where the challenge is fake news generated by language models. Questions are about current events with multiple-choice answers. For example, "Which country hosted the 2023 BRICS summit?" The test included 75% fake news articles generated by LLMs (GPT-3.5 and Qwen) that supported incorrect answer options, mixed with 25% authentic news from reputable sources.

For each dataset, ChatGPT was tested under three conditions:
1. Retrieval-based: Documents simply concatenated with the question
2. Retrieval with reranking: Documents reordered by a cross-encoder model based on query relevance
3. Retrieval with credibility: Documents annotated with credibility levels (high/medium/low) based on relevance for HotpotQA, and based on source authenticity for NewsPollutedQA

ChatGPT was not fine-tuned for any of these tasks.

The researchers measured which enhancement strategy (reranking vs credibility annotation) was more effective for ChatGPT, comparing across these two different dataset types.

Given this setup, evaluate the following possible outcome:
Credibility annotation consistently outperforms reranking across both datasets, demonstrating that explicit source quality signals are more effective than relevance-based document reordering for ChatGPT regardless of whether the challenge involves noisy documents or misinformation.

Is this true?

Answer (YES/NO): NO